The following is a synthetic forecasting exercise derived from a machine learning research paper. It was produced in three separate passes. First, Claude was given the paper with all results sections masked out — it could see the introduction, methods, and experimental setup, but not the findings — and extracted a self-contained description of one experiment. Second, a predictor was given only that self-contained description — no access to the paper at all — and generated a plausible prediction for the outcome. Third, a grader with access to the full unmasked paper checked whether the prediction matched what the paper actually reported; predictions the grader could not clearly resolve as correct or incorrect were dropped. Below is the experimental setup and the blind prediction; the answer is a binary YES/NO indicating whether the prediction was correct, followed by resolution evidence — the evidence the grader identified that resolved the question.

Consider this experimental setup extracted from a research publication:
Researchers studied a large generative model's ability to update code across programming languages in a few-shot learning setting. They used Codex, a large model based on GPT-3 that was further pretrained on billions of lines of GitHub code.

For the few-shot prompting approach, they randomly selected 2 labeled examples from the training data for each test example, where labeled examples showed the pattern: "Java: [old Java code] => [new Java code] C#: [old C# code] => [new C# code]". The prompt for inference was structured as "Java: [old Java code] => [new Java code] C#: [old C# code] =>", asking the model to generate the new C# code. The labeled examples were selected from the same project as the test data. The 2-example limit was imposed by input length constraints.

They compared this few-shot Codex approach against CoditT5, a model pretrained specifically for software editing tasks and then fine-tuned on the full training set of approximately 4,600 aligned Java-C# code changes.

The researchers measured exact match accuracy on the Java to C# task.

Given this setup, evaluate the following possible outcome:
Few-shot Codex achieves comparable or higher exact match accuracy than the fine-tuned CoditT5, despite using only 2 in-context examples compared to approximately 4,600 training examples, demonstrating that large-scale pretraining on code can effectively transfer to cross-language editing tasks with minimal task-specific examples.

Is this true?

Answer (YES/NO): NO